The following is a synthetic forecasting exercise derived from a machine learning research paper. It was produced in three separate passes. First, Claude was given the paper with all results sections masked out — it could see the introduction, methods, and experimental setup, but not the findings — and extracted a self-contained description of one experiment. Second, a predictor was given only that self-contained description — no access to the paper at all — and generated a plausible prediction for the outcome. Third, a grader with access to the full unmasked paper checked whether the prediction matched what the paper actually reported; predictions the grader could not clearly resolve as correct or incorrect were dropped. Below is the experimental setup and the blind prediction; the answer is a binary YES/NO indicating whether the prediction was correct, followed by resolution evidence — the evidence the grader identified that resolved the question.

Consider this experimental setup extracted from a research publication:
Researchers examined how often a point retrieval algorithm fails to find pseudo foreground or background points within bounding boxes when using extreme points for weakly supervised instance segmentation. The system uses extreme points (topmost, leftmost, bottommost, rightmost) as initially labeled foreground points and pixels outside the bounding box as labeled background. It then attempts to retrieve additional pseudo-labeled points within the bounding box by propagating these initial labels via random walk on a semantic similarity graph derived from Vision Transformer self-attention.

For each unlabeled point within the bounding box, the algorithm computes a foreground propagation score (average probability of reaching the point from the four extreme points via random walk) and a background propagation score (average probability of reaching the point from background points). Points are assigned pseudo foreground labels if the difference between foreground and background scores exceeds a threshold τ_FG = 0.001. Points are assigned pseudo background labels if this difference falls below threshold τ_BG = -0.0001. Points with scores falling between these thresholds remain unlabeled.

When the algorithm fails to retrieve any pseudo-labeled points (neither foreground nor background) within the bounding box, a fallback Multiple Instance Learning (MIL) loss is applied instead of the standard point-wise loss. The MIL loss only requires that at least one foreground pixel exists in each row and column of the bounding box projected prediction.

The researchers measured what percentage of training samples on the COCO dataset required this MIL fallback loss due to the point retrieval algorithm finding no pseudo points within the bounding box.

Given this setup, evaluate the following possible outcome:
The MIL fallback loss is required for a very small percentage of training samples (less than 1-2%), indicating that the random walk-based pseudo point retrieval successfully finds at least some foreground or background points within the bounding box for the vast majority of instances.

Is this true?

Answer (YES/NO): NO